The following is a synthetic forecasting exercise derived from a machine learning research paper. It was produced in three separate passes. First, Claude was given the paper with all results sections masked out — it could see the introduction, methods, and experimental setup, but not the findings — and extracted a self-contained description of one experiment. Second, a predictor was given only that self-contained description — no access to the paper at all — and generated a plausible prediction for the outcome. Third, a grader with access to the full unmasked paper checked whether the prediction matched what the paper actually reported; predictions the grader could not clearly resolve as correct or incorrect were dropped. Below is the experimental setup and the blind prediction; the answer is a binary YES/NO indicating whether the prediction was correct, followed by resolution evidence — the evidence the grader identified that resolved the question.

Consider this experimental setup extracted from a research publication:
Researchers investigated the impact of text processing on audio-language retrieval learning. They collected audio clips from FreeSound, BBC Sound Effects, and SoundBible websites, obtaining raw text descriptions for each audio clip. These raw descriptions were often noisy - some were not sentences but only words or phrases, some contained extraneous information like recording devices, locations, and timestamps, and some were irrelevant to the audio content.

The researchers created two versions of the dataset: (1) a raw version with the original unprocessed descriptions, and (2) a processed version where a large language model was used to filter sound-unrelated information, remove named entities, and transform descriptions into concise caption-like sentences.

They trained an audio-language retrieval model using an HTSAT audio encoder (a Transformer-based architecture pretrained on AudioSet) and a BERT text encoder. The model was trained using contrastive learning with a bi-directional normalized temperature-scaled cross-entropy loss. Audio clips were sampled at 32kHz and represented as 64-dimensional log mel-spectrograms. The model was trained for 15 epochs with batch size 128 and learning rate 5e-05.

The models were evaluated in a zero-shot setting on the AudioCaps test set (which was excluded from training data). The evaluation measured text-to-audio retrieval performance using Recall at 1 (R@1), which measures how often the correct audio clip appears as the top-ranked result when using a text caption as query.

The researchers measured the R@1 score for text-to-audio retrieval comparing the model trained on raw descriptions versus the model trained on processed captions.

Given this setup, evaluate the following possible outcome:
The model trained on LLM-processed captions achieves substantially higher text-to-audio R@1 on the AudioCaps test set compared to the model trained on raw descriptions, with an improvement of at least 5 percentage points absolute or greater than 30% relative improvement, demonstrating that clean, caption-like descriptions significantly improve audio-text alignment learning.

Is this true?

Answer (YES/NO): NO